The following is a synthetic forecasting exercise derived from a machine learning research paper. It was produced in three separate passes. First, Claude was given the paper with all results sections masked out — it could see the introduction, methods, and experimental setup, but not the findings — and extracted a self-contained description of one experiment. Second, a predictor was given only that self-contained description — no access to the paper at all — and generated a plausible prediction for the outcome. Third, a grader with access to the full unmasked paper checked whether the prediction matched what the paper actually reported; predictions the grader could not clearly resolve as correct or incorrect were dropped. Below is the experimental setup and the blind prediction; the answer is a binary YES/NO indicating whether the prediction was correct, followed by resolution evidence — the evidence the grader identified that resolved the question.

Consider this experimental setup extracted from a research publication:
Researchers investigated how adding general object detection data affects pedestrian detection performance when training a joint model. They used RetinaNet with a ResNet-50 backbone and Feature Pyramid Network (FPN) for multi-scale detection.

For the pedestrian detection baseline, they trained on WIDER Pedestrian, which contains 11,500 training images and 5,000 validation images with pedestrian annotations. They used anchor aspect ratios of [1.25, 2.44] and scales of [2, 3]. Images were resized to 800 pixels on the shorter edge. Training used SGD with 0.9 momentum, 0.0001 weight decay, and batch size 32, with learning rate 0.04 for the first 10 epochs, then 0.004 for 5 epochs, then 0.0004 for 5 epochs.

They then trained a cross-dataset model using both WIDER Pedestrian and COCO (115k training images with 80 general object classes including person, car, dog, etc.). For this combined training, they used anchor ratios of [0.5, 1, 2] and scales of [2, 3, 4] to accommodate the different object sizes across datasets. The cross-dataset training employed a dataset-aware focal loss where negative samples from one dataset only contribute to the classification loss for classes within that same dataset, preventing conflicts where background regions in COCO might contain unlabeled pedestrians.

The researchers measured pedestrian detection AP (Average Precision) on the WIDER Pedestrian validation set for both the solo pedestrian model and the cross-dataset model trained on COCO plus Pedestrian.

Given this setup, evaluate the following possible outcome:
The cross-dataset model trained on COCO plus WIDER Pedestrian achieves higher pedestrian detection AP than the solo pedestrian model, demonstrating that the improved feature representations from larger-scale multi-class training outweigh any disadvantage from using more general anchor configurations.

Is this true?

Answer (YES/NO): YES